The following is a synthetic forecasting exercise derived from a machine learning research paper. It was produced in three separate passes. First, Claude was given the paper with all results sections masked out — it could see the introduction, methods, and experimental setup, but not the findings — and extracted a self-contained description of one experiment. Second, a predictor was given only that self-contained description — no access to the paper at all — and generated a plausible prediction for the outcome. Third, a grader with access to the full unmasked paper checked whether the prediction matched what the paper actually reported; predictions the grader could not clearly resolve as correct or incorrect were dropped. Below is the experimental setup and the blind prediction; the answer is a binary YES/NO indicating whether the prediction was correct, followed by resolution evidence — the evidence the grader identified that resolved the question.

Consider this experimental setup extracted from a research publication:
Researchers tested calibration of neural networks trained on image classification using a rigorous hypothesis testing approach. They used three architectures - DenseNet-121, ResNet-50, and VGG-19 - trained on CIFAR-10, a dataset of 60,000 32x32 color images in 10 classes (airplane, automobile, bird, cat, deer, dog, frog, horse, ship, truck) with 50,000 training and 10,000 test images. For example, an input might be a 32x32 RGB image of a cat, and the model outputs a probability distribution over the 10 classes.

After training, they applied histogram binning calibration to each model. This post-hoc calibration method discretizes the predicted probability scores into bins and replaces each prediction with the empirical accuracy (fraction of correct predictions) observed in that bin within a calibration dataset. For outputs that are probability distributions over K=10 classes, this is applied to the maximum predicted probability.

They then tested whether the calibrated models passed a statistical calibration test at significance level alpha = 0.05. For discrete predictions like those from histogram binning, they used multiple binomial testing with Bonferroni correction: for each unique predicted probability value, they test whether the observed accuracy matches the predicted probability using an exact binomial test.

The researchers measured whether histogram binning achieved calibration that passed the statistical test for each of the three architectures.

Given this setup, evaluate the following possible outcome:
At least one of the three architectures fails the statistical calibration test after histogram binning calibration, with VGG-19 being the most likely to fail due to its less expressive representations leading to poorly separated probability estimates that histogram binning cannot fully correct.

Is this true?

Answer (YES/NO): YES